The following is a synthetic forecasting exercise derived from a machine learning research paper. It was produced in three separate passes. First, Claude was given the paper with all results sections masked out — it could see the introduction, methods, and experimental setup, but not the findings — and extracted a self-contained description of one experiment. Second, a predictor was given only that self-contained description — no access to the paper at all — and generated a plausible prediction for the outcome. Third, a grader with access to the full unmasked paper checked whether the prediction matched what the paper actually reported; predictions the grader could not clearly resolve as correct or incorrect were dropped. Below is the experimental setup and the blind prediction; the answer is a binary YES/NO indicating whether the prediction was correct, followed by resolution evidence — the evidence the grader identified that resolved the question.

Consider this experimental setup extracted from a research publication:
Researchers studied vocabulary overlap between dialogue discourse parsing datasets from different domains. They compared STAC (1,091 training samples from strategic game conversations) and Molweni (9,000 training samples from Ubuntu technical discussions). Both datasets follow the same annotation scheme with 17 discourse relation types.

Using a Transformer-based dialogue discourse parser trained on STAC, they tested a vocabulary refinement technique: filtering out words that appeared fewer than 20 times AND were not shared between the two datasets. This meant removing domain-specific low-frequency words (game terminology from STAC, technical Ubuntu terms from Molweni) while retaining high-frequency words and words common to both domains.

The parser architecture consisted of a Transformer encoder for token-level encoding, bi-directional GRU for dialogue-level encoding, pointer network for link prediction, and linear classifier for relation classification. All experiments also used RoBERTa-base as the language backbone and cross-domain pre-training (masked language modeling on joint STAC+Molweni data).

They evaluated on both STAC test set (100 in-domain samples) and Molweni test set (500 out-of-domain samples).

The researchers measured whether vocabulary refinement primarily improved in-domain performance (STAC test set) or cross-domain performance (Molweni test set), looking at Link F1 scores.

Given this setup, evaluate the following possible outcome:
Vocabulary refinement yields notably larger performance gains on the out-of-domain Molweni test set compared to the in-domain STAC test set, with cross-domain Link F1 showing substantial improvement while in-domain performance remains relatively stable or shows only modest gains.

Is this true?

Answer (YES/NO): YES